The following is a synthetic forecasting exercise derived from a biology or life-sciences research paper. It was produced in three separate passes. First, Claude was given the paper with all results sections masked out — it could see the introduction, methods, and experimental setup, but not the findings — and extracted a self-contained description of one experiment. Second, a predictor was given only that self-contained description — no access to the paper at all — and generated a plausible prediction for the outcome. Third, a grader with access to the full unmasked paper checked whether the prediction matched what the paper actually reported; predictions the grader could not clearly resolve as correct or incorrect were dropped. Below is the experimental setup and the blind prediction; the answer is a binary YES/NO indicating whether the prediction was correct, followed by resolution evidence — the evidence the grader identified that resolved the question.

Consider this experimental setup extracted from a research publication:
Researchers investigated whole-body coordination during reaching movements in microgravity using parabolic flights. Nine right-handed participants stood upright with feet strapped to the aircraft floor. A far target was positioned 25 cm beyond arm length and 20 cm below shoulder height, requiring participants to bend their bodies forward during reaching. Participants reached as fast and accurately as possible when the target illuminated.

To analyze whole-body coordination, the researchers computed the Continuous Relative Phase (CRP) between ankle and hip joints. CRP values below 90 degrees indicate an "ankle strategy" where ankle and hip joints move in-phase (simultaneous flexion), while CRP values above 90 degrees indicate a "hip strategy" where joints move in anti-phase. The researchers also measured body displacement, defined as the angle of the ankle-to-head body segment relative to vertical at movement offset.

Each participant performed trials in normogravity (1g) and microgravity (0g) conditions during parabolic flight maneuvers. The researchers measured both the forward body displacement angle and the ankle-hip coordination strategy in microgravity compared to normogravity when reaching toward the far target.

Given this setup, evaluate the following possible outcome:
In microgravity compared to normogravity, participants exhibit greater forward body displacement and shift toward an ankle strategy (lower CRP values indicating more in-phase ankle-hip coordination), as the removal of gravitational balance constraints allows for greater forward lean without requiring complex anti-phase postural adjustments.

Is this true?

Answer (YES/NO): YES